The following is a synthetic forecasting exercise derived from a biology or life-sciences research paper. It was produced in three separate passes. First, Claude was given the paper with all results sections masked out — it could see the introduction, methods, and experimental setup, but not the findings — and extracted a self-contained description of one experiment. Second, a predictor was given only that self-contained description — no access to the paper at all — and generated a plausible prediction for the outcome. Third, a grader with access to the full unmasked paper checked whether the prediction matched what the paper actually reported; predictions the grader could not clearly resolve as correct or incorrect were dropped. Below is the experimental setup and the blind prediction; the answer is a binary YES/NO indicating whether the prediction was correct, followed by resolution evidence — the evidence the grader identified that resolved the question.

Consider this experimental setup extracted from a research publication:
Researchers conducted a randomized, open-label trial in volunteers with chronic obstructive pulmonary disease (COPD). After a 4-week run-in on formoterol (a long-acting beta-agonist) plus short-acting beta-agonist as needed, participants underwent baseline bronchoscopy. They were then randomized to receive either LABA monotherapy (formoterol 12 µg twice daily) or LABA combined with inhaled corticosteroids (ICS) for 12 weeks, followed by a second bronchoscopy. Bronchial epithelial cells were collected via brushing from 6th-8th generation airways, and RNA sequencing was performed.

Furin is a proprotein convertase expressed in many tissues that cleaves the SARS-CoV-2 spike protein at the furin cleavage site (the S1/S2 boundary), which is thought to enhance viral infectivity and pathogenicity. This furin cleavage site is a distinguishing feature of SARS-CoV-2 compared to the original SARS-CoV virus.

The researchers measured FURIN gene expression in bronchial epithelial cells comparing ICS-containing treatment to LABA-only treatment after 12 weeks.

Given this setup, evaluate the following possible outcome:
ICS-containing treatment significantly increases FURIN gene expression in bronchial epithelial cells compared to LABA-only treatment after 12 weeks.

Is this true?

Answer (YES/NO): NO